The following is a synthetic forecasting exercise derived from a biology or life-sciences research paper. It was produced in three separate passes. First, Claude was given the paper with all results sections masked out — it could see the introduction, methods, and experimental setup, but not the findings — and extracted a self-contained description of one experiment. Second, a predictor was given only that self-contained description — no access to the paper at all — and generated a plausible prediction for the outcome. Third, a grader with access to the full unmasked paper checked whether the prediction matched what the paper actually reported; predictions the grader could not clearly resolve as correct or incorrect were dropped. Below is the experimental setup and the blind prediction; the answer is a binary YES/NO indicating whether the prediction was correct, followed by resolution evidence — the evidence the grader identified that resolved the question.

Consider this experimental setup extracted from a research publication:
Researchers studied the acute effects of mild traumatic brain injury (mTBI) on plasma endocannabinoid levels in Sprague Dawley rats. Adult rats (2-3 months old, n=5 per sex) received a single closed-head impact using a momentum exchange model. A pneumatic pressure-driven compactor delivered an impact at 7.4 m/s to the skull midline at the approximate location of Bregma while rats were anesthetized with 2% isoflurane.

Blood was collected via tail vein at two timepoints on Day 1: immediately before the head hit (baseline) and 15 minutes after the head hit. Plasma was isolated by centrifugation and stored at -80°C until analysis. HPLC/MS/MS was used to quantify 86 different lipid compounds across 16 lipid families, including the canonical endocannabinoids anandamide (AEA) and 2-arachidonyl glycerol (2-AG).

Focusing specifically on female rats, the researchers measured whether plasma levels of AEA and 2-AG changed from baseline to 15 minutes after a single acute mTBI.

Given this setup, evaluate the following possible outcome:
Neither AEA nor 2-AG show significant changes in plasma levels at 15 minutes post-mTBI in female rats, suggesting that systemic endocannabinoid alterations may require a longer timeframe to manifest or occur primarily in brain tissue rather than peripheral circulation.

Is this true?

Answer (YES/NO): YES